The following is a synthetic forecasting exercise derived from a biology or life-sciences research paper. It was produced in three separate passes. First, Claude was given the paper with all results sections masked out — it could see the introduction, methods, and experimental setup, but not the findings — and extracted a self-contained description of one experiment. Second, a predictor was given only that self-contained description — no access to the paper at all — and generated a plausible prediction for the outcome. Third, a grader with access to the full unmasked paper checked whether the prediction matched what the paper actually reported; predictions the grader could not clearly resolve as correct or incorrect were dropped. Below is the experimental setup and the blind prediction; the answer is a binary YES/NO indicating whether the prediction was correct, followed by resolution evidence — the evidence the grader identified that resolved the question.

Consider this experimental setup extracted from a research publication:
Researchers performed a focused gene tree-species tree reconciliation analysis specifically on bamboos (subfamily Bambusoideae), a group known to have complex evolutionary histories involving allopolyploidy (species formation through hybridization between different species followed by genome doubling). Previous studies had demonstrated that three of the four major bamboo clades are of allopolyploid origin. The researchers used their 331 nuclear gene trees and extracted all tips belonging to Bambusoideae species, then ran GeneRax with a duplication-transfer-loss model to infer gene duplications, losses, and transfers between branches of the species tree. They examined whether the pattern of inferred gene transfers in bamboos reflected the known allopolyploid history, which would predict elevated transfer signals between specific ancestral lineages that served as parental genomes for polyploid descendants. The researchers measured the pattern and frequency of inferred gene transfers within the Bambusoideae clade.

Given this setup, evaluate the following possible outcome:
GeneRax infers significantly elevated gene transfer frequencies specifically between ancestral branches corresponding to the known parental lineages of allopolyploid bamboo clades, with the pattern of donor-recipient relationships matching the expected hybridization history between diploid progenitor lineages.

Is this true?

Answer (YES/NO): YES